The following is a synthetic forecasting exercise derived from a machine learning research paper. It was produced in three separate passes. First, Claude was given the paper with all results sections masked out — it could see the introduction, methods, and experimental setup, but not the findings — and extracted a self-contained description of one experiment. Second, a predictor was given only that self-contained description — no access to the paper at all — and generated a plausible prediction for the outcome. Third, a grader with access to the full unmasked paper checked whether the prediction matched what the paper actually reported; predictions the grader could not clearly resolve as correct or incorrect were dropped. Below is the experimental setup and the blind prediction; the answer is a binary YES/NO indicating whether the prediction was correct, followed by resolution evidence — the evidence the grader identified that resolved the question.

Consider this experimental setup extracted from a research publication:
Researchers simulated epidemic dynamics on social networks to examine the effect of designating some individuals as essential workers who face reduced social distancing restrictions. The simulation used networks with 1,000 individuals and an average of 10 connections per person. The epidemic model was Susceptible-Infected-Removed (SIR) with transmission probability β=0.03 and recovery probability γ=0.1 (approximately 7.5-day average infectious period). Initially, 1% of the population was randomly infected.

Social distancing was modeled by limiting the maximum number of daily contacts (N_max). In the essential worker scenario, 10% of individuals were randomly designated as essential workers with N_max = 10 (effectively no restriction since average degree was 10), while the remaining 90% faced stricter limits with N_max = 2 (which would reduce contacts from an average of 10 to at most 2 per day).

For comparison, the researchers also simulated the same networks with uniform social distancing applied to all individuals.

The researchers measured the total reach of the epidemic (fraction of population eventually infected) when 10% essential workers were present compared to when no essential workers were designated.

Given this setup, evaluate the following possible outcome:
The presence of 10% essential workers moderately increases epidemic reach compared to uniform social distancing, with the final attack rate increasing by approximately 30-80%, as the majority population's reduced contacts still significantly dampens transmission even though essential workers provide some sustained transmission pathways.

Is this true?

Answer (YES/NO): NO